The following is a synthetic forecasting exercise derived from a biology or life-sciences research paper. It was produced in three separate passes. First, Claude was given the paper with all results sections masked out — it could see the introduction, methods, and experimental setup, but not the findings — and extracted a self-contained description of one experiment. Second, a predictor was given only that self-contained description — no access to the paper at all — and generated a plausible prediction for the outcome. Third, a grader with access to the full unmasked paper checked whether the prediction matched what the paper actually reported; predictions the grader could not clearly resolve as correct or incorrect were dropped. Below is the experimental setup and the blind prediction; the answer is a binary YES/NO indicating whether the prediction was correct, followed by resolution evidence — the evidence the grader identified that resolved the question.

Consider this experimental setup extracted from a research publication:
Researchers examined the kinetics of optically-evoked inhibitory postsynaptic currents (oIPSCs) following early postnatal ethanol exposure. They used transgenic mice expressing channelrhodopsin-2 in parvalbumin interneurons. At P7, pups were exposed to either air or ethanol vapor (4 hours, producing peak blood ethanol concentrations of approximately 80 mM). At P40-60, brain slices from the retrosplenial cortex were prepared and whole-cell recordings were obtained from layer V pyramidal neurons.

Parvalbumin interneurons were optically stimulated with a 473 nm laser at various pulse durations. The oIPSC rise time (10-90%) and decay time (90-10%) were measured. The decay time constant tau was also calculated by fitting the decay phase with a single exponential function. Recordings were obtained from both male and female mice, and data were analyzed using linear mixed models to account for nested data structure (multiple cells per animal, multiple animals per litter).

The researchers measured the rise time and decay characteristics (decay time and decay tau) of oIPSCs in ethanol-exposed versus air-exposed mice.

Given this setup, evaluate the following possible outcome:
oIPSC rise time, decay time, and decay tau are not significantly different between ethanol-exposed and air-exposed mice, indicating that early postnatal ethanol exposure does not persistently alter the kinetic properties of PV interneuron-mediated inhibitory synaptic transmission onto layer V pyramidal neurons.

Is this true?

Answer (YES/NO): NO